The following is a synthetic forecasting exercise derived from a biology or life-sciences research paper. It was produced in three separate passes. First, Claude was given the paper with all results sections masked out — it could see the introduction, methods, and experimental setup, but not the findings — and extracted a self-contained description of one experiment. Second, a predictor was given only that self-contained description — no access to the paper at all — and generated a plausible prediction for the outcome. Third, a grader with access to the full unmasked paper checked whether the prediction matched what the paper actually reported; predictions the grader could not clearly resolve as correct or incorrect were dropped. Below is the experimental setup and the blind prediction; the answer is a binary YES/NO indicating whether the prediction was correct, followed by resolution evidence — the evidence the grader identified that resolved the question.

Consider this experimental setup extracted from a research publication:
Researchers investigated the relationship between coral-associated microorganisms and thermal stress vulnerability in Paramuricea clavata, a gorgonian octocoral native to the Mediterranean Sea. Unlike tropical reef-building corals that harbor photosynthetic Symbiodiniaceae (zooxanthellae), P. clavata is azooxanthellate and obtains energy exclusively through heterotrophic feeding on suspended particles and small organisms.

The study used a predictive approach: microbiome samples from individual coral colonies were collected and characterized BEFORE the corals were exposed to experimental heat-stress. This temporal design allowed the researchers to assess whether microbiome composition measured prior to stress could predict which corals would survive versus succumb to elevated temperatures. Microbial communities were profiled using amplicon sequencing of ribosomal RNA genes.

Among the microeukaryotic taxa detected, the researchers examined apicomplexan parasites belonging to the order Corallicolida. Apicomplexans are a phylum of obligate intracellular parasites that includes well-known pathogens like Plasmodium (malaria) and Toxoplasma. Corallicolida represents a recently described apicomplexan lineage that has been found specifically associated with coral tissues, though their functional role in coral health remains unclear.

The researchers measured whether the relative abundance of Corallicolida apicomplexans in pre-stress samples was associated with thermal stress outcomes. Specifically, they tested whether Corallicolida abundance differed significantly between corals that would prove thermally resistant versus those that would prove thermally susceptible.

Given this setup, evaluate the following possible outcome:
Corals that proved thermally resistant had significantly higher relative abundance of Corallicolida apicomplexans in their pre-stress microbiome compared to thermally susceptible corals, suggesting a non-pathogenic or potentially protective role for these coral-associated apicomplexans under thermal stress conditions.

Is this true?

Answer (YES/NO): NO